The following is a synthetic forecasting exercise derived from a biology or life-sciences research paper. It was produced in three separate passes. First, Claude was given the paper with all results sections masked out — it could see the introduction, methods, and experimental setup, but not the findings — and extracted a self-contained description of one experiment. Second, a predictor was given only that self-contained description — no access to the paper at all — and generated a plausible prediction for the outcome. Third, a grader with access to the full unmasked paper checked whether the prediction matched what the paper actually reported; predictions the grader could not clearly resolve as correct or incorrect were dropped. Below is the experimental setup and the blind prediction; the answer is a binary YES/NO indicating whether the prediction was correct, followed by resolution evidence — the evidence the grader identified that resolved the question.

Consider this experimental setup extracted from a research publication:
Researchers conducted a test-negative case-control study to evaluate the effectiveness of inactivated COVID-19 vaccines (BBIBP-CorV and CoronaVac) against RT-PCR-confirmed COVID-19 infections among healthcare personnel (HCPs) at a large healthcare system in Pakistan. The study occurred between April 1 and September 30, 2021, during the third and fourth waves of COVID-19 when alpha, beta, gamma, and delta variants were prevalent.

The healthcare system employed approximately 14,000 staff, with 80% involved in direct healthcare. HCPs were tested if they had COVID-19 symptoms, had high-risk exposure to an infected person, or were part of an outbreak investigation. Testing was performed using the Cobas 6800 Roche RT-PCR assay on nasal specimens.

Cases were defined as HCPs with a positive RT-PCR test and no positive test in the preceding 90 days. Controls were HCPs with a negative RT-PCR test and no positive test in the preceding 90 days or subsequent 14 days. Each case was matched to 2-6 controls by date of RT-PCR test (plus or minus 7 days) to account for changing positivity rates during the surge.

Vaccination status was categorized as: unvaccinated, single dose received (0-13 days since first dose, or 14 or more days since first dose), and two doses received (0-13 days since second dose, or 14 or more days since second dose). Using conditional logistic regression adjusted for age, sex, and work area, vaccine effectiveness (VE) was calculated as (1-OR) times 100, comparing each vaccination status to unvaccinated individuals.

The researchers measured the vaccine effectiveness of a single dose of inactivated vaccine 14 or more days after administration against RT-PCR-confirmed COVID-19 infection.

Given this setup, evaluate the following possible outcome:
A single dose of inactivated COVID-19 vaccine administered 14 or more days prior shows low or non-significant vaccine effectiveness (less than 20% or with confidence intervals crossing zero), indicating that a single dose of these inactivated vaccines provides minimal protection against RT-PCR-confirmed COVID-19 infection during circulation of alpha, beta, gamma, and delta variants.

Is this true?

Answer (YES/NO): YES